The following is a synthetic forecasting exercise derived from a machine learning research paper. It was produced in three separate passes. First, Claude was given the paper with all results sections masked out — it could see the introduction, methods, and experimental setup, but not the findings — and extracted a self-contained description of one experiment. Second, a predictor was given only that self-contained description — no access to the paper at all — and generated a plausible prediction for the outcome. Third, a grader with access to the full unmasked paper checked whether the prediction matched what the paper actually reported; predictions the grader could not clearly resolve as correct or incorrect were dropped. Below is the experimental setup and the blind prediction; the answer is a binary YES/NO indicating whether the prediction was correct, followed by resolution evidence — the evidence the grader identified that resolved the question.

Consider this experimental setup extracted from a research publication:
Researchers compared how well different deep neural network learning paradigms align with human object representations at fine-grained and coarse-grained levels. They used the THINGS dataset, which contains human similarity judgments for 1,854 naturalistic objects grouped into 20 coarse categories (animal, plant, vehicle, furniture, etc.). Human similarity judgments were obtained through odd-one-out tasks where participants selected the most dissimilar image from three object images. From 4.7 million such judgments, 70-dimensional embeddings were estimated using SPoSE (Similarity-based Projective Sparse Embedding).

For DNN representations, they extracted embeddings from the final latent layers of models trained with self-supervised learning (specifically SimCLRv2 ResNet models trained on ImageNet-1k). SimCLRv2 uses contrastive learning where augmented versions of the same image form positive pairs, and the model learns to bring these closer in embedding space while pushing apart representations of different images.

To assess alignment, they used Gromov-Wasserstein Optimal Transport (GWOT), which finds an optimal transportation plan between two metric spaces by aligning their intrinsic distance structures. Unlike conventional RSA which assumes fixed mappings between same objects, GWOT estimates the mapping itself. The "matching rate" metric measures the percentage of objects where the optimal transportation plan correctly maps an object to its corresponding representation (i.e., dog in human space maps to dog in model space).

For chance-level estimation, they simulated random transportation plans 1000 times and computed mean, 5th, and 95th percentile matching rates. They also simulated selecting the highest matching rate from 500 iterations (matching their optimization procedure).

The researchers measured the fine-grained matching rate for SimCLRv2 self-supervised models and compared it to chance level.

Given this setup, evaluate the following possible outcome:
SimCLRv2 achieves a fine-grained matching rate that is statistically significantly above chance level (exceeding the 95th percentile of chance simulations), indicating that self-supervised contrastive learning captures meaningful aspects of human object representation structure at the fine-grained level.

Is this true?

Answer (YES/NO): NO